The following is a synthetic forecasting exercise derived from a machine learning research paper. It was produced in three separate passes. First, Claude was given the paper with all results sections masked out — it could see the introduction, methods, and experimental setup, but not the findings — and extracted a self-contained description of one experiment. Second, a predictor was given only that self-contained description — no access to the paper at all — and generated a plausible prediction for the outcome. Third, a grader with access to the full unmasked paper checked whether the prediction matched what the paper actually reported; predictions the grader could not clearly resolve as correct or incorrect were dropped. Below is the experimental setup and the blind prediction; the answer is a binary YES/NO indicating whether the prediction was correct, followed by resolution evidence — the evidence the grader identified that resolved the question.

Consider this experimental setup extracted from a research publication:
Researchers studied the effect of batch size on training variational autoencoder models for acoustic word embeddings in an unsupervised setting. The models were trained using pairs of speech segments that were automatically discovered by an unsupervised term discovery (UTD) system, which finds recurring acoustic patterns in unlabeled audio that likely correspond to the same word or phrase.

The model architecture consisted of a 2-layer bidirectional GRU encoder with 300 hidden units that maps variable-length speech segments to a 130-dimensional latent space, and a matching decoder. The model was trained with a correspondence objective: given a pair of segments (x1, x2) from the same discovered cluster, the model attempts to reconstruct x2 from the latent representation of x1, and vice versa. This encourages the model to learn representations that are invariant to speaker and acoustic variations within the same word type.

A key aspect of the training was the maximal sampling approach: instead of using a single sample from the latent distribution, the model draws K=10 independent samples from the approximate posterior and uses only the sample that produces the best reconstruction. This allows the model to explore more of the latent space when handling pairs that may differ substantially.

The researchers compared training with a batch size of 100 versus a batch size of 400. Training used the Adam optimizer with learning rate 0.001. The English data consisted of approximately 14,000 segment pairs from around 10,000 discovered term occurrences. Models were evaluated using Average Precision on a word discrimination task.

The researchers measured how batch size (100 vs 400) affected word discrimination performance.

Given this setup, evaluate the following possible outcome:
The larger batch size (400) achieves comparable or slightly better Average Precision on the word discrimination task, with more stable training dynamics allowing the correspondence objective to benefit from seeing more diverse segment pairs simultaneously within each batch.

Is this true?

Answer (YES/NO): YES